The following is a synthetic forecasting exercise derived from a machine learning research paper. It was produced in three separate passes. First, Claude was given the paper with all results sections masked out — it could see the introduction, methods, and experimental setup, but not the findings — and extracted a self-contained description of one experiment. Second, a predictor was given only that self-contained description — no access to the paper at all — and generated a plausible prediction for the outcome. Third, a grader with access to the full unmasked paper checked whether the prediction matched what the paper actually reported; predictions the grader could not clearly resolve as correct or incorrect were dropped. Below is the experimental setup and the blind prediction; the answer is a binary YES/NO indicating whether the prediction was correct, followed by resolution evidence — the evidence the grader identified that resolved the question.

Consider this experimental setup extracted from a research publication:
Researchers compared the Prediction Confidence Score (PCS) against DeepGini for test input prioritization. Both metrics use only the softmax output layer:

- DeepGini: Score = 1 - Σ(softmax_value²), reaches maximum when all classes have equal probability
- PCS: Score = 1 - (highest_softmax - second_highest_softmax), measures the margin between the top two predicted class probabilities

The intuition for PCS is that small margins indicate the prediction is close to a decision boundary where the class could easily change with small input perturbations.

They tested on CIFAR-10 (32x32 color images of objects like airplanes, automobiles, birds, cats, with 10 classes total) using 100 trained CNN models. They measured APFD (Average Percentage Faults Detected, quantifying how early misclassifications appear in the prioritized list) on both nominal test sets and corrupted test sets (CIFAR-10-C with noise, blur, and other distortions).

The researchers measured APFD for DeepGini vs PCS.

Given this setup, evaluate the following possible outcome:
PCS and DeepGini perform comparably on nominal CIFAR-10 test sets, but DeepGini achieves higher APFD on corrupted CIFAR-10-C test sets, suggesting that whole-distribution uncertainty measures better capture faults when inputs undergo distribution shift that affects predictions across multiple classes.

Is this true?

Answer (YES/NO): NO